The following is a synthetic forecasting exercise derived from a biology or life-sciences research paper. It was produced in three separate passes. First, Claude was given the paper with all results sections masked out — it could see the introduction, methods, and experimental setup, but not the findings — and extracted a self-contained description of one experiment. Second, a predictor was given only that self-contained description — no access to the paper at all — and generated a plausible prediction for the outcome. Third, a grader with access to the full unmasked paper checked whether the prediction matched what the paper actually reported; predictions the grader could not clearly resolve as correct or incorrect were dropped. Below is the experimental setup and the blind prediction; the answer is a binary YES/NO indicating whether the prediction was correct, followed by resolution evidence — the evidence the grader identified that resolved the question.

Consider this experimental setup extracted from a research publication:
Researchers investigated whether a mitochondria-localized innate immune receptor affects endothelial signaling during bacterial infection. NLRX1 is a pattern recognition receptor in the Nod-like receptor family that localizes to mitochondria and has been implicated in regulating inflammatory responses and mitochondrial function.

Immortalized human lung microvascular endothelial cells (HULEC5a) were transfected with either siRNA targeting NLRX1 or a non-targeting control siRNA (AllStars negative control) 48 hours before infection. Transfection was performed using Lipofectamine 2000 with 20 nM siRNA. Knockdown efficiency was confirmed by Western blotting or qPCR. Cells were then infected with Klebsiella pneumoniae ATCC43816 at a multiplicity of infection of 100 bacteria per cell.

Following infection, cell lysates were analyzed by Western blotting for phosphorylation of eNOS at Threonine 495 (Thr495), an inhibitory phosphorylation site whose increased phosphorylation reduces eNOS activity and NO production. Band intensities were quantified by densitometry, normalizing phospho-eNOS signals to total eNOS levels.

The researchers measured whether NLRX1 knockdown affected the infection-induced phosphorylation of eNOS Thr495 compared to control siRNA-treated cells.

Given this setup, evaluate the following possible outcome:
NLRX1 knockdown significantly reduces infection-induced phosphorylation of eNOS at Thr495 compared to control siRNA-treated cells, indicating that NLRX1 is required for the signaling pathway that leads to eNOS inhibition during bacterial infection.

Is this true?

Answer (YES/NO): YES